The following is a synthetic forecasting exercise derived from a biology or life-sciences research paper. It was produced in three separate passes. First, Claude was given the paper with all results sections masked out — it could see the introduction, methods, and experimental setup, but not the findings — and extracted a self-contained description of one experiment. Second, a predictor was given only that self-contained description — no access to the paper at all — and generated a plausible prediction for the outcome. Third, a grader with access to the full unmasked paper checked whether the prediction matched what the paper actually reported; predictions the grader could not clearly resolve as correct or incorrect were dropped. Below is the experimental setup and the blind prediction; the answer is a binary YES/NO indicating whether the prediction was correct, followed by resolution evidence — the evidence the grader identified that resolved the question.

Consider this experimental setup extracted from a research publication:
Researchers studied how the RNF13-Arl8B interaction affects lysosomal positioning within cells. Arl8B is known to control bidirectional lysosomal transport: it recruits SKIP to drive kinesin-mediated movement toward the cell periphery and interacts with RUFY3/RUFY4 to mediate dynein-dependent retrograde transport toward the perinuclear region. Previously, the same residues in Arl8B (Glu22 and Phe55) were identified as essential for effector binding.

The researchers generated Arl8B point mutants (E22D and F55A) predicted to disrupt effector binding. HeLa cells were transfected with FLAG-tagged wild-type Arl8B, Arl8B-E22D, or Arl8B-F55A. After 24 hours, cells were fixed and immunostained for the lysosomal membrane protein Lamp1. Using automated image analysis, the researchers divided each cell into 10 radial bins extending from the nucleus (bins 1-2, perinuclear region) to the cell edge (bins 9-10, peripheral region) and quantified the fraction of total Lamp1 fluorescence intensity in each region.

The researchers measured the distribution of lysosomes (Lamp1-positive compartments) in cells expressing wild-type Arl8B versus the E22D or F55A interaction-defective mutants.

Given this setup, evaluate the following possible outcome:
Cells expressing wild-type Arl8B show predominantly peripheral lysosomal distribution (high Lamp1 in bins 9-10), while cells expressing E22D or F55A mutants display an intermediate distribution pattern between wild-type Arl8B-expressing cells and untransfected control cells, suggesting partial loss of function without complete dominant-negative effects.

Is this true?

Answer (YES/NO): NO